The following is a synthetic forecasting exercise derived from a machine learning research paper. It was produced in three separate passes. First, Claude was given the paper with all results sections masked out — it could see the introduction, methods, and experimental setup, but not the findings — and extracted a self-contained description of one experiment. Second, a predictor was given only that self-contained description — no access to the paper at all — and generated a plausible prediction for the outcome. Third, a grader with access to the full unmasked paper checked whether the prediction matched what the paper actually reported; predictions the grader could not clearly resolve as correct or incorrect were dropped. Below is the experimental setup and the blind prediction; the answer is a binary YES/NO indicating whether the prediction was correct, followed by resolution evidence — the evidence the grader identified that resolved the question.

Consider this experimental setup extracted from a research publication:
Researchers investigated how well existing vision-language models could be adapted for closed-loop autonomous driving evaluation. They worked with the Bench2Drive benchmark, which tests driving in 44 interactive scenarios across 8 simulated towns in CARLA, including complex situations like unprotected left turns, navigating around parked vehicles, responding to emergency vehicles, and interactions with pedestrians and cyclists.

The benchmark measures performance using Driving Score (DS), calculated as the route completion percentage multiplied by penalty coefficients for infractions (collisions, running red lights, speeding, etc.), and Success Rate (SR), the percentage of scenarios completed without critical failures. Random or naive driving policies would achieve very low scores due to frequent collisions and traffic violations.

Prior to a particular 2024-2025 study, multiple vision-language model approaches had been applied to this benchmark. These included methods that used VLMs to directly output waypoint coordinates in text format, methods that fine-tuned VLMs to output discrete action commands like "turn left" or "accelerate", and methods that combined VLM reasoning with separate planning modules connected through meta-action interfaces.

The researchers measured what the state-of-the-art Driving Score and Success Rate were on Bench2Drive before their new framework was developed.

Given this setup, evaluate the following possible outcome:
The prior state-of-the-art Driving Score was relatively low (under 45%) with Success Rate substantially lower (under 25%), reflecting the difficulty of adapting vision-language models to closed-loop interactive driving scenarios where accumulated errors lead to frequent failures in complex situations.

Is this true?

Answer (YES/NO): NO